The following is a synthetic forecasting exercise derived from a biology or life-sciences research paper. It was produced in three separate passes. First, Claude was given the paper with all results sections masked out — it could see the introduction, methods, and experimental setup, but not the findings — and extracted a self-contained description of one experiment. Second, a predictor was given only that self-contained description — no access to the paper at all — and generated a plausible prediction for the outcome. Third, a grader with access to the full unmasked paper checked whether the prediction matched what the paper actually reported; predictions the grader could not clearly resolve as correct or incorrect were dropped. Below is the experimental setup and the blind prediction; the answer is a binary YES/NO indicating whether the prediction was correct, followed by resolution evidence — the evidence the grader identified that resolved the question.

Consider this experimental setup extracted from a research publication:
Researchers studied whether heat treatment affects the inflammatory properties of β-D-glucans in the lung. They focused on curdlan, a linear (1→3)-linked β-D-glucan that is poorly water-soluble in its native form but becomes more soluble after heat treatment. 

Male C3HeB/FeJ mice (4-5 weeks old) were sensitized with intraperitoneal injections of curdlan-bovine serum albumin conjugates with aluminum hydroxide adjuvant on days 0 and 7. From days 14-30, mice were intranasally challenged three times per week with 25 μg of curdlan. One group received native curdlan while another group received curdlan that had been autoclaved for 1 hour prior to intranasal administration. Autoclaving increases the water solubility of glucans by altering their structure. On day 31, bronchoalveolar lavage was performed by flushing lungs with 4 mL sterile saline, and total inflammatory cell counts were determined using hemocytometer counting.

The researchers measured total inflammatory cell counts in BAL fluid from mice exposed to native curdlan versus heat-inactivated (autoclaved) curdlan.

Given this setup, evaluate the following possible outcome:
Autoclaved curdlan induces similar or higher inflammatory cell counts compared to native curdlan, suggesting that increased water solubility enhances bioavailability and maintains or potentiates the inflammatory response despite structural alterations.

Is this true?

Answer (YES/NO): YES